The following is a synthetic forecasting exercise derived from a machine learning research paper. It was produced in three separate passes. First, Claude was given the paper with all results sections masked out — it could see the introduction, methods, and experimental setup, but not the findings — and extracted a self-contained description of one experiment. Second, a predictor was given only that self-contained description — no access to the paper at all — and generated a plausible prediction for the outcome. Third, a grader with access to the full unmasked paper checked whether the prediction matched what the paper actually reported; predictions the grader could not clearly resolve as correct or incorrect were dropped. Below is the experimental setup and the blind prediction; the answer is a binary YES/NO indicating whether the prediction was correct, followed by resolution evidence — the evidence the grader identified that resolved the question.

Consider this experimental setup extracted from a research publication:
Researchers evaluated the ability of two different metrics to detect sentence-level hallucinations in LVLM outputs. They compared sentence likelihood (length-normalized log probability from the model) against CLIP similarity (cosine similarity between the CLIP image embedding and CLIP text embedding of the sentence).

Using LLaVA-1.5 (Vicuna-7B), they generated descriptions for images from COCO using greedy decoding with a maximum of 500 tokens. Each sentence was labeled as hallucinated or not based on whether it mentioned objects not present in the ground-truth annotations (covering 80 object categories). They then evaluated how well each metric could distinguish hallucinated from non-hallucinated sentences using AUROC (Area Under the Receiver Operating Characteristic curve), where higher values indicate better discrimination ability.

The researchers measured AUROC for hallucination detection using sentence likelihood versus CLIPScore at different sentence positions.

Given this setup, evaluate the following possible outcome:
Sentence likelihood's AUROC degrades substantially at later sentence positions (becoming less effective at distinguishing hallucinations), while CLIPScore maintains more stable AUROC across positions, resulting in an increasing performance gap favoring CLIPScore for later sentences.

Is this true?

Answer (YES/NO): YES